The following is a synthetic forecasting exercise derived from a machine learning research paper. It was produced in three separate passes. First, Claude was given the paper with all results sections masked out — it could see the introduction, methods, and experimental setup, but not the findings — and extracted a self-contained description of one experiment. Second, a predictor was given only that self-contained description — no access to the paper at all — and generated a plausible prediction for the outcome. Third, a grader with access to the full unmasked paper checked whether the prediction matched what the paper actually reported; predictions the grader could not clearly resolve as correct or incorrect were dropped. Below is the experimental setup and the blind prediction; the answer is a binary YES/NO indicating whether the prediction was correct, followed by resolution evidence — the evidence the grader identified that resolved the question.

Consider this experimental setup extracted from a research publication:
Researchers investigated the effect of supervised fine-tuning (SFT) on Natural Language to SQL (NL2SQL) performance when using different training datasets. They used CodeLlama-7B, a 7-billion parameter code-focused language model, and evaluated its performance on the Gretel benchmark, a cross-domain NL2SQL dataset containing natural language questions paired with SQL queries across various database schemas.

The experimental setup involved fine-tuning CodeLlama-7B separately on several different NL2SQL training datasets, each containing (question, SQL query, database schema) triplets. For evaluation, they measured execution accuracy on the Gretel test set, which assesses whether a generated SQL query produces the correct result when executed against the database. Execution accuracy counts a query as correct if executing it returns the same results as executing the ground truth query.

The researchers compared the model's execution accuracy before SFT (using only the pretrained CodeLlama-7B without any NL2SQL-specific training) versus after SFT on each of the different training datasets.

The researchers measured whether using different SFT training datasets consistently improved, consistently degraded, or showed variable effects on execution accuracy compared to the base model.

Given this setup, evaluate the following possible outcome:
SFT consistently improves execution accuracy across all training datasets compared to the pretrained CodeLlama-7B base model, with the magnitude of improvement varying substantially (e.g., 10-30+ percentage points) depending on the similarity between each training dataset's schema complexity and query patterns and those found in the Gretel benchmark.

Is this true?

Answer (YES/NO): NO